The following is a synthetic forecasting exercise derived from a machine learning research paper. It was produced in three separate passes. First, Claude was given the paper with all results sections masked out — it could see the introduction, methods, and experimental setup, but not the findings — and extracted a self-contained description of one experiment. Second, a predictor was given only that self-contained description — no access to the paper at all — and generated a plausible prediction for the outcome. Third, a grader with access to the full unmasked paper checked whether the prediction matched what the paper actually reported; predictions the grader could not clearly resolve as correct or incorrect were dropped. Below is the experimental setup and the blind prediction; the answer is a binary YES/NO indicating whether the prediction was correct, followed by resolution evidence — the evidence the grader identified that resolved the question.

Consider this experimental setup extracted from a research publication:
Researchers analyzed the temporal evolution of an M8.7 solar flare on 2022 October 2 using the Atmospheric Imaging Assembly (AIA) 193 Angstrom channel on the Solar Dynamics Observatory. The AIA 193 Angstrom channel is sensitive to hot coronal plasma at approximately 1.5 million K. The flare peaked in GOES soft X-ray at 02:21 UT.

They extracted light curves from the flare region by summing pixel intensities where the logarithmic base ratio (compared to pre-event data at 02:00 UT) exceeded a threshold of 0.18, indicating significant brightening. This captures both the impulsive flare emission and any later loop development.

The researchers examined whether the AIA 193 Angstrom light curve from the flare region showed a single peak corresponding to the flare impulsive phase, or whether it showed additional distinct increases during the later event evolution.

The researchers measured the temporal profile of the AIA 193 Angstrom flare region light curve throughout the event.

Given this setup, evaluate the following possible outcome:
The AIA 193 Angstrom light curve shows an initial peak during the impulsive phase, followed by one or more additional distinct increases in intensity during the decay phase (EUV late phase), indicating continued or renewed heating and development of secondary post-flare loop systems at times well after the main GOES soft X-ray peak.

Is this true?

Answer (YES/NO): YES